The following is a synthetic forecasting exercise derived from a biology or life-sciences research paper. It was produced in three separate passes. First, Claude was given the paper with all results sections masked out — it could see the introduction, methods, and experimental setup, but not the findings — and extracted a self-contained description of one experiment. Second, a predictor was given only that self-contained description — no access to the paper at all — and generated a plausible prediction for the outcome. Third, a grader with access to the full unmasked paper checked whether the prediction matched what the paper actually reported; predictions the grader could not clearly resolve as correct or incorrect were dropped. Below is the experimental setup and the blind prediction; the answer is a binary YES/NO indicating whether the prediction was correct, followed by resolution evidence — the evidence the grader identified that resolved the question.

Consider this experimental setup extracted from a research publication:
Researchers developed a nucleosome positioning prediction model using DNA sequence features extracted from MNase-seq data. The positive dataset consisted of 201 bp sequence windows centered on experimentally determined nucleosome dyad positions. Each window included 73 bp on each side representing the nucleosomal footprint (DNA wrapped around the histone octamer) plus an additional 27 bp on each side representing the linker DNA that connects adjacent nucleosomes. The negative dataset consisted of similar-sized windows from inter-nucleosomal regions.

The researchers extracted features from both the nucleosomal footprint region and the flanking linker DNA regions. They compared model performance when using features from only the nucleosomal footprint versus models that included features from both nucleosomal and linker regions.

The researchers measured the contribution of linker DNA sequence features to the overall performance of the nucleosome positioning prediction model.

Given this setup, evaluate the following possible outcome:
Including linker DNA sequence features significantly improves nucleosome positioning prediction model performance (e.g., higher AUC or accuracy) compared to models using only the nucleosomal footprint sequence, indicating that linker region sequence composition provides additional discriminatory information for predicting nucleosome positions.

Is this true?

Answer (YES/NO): YES